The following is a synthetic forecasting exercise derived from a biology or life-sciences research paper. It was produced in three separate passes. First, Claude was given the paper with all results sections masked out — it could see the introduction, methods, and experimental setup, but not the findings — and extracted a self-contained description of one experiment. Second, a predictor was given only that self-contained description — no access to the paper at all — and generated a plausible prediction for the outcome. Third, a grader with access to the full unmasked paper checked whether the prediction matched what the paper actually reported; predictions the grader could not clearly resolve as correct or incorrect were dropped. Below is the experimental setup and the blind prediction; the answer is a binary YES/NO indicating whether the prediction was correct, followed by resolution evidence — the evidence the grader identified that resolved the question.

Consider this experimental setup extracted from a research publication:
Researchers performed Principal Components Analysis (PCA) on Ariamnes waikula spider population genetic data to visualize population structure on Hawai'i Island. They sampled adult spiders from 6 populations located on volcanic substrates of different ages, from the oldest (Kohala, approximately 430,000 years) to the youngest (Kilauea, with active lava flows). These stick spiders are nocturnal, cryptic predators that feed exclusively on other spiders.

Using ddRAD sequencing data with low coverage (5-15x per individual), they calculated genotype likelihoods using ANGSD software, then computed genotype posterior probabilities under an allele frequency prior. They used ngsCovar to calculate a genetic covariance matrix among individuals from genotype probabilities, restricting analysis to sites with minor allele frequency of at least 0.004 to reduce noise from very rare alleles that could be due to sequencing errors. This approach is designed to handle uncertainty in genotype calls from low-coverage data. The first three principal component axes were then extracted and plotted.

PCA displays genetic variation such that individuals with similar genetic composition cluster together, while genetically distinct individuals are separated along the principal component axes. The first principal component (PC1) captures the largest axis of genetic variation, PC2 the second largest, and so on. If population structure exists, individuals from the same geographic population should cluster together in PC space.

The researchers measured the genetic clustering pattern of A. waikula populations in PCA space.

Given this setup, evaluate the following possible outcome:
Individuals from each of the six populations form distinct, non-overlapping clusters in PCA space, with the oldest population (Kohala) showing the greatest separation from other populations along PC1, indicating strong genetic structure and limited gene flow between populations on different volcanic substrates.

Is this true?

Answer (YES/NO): NO